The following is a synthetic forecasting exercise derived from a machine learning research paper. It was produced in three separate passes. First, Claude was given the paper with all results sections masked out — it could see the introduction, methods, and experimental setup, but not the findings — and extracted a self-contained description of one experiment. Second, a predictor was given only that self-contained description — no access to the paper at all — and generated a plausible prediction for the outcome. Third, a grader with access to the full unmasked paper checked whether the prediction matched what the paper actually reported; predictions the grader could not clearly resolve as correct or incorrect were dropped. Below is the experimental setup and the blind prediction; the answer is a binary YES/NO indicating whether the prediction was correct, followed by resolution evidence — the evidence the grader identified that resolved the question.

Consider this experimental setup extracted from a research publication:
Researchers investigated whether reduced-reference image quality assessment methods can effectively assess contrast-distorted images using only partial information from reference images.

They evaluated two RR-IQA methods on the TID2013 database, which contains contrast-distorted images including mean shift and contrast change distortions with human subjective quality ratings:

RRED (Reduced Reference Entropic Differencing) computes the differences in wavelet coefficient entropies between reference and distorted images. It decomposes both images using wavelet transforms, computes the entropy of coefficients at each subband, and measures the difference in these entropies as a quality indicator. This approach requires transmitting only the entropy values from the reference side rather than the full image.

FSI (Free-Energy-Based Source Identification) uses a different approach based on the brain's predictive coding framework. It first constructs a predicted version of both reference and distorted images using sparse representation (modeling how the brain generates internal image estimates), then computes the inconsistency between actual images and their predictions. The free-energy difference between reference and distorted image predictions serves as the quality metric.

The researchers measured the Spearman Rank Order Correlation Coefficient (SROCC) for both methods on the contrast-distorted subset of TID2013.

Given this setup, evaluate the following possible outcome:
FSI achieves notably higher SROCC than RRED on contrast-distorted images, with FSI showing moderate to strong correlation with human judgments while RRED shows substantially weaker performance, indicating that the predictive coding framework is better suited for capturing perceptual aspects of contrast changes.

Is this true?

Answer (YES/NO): NO